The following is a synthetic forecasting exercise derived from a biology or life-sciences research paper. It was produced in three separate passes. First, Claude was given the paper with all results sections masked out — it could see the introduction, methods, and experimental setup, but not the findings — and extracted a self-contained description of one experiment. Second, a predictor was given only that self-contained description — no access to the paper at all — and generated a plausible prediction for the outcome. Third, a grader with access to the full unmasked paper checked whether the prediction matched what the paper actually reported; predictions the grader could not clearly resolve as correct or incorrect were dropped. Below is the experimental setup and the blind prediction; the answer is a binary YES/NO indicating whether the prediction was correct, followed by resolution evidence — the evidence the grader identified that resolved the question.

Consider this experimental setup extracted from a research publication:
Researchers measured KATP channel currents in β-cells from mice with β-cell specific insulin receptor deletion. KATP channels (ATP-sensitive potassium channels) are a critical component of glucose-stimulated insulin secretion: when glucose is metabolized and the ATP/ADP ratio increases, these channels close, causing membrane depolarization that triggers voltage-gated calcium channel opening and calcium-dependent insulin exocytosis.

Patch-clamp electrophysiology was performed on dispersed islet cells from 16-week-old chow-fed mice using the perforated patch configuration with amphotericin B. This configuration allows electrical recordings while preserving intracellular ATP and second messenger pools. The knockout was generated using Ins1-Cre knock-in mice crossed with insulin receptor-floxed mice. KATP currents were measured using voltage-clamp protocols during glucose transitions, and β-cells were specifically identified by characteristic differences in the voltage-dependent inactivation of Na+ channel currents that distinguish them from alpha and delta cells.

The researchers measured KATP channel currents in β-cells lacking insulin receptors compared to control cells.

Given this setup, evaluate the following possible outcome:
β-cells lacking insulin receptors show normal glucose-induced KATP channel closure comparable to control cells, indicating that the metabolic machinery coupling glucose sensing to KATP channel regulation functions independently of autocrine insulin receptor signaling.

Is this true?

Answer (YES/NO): NO